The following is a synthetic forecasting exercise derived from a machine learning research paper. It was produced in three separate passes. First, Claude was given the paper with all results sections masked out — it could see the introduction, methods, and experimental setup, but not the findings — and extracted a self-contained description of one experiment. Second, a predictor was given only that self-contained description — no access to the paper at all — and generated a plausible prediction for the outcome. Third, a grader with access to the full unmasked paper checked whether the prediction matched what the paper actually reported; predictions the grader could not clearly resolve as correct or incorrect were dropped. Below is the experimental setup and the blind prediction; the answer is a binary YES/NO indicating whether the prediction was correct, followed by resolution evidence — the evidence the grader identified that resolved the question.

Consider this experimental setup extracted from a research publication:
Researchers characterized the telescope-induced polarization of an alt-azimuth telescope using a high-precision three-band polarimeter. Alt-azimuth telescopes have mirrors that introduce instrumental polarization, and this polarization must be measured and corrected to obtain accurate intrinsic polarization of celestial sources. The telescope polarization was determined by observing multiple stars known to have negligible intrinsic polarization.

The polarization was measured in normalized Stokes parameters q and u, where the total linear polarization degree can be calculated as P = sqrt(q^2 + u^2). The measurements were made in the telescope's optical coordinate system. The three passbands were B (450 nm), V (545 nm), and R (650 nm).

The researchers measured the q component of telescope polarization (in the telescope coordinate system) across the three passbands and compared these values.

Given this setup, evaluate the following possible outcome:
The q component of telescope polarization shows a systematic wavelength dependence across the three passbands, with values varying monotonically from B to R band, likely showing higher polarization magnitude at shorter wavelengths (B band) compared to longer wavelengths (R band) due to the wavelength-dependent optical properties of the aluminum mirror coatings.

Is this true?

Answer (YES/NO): NO